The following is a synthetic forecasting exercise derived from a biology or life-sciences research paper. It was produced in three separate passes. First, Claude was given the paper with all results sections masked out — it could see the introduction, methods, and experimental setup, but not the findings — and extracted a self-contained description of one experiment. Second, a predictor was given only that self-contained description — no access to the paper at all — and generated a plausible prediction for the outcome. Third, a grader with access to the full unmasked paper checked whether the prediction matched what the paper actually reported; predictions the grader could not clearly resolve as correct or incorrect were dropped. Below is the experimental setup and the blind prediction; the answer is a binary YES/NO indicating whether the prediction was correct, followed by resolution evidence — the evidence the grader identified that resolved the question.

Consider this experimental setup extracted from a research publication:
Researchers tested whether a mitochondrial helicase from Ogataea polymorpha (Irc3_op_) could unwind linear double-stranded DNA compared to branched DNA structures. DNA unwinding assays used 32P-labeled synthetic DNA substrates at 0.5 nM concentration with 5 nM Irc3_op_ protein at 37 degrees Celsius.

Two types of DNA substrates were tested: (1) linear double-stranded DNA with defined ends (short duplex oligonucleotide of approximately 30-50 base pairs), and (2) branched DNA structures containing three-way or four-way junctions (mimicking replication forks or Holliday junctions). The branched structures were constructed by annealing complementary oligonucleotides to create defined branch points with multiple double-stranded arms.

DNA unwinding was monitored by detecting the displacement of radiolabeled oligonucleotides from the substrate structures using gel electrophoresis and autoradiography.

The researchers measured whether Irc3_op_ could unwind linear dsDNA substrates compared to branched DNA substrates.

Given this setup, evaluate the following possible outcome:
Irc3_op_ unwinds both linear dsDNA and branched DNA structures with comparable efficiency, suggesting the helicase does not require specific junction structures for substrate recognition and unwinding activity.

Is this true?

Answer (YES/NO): NO